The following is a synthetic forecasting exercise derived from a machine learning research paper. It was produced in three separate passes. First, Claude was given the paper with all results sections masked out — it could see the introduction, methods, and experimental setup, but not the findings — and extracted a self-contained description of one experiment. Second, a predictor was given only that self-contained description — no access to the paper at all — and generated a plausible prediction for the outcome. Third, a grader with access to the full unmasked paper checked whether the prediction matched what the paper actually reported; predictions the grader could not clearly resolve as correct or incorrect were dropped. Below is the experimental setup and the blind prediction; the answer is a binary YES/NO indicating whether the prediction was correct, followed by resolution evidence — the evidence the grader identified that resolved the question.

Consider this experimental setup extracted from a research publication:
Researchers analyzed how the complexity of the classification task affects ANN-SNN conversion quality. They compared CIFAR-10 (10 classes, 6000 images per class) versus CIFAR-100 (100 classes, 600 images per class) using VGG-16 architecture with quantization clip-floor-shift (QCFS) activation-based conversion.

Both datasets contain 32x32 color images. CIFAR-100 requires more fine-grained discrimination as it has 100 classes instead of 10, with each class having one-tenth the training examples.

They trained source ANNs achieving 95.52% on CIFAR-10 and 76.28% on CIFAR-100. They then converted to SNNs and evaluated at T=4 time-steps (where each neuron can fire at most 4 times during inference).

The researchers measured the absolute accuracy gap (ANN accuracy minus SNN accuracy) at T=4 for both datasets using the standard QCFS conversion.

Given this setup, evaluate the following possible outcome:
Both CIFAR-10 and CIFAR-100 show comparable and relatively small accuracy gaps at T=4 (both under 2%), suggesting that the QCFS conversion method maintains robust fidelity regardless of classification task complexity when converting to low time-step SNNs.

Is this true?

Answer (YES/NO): NO